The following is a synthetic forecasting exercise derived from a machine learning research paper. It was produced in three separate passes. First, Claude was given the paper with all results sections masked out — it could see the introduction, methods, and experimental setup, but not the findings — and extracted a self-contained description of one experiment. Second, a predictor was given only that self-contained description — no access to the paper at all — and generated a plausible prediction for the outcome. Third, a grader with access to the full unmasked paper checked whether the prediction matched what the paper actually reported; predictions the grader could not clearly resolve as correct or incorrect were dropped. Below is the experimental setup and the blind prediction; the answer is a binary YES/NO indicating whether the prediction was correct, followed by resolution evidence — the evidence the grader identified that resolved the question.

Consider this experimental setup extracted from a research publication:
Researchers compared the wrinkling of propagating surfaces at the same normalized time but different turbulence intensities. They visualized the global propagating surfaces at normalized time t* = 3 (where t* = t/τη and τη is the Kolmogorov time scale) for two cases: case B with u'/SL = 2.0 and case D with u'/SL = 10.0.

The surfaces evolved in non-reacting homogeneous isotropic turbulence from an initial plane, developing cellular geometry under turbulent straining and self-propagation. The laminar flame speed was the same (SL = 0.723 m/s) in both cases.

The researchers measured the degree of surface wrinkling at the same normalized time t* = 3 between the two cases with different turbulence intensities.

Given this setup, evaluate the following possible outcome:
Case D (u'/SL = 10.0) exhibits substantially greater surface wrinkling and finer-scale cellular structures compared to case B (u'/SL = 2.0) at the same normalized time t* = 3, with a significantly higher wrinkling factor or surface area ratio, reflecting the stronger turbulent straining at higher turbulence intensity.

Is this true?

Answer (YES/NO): NO